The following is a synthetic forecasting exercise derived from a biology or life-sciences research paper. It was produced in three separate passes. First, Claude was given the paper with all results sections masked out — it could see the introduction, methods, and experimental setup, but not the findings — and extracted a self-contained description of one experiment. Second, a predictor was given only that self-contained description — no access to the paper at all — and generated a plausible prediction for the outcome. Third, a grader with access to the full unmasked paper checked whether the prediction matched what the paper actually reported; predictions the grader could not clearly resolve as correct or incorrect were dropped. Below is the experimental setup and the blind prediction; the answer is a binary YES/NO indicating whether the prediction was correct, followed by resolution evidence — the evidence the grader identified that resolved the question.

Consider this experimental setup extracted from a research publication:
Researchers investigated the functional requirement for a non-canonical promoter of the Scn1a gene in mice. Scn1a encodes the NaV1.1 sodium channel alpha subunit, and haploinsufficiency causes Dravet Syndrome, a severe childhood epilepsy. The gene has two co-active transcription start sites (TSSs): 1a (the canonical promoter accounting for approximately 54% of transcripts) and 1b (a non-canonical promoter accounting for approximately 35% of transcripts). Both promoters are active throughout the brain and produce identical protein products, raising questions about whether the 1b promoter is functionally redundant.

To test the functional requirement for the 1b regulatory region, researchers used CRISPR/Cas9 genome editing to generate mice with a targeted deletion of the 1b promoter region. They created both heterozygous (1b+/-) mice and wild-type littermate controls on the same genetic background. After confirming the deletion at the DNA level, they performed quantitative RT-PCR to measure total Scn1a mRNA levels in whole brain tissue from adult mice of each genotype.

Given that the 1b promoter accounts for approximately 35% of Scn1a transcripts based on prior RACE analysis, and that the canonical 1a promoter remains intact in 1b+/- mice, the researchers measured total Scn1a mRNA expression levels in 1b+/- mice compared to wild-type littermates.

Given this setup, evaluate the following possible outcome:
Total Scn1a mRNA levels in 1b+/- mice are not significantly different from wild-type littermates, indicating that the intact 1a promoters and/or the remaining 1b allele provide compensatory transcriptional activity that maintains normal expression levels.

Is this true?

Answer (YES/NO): NO